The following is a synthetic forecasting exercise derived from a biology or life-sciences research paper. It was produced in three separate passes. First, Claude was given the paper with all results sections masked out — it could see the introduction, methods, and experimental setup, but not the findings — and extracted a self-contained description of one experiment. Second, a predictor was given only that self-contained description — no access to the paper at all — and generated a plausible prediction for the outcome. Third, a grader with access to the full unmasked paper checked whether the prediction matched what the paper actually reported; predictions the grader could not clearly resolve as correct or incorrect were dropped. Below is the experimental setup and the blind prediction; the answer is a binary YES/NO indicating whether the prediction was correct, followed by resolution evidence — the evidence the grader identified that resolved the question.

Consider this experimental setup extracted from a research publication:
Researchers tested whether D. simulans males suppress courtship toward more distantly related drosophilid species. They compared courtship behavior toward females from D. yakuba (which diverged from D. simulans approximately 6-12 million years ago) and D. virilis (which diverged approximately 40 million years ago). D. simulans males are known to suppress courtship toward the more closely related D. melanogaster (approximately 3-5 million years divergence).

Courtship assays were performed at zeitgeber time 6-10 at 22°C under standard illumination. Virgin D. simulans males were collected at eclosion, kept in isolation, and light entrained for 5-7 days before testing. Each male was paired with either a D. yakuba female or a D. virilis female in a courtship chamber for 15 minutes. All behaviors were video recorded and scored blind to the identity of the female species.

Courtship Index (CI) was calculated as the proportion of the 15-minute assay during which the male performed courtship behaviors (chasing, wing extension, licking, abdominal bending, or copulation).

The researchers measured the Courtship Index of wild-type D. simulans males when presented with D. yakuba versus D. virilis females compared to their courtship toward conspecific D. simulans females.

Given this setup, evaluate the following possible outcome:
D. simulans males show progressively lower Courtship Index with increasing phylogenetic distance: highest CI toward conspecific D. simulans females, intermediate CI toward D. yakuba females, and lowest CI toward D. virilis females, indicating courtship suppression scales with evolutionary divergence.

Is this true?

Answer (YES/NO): NO